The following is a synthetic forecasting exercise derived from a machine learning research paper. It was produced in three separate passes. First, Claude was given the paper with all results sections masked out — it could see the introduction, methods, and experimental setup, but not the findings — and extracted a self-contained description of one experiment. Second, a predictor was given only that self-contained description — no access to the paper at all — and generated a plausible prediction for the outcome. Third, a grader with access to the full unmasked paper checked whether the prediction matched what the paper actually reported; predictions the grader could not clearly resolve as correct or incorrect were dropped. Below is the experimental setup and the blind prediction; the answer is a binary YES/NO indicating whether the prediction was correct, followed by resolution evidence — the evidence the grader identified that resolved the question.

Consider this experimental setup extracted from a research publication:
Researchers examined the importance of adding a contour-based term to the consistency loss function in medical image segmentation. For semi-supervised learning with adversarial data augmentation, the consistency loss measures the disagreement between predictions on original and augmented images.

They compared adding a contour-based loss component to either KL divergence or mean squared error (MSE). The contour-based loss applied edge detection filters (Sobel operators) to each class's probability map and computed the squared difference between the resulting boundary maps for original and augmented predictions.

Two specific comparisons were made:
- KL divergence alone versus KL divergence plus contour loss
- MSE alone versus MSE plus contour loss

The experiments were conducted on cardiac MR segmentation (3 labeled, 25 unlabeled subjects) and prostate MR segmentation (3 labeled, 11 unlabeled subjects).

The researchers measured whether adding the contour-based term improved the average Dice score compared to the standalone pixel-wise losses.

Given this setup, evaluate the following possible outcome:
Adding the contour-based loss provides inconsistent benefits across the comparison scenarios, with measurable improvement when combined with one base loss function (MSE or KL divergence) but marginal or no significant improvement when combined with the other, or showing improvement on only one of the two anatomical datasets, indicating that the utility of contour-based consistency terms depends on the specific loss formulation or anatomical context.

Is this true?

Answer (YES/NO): NO